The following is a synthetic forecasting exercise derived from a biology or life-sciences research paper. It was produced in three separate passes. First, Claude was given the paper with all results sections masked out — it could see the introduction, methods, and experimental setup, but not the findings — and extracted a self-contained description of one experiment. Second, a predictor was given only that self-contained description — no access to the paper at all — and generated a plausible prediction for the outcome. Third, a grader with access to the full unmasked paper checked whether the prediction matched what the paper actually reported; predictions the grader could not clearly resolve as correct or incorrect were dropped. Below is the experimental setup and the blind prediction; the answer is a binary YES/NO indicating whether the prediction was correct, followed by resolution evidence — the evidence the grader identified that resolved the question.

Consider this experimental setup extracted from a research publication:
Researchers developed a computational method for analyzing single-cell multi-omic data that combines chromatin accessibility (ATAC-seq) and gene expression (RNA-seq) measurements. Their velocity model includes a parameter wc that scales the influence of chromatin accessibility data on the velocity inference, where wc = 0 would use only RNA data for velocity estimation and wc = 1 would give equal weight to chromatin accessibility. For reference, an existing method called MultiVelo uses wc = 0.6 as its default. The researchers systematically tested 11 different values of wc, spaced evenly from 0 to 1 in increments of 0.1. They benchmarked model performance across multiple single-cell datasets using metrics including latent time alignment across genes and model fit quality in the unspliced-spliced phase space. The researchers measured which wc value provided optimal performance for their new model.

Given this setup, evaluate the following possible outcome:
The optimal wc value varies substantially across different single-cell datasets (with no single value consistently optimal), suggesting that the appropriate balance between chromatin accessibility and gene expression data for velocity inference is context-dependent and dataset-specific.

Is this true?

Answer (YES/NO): NO